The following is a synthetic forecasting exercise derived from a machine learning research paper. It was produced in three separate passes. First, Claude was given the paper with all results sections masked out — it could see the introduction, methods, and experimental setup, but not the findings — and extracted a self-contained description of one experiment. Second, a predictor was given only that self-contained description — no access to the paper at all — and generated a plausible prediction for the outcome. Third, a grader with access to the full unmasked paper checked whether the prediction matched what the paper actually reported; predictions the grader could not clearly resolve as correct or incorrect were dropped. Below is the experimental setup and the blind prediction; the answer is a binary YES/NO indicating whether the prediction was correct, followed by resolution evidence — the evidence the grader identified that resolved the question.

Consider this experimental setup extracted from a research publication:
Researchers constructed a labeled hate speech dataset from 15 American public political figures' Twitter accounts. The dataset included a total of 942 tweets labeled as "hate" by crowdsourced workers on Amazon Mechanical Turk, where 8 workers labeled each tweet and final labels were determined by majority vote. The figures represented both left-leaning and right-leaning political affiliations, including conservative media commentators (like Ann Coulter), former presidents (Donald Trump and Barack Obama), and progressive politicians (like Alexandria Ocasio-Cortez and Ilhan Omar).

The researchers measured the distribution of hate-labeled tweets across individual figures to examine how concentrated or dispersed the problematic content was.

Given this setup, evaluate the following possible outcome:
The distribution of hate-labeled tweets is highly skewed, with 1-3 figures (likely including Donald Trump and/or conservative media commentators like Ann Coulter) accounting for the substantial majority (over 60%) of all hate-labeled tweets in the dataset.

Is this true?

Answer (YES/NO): YES